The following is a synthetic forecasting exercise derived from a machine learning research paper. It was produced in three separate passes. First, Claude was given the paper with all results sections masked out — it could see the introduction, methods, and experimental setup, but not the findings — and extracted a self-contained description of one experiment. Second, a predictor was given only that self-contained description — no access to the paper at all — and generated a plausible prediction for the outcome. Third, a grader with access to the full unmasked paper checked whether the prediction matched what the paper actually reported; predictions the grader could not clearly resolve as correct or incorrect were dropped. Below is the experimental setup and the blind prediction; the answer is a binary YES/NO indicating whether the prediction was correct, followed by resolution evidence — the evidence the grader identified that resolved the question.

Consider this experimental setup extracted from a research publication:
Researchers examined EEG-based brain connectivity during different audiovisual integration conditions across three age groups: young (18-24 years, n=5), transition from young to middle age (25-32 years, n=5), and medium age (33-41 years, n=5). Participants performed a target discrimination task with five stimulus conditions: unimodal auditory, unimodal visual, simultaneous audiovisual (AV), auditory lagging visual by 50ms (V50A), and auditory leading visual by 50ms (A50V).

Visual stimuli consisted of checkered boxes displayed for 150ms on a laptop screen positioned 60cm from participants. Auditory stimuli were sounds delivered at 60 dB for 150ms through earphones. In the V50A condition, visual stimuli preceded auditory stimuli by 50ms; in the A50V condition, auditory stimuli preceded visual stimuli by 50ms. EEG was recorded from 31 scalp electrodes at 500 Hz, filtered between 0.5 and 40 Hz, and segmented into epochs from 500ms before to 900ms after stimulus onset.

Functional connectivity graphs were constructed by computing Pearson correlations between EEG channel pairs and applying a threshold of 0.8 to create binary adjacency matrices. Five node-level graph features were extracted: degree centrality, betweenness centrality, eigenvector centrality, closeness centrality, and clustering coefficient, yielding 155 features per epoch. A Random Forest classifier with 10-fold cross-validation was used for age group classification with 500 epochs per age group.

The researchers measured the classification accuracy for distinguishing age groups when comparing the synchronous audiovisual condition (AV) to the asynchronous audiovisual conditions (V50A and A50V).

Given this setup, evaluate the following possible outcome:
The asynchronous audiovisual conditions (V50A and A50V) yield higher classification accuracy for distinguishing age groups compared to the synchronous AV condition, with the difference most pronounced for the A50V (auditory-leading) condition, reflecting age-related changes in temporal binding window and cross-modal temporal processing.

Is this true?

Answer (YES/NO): YES